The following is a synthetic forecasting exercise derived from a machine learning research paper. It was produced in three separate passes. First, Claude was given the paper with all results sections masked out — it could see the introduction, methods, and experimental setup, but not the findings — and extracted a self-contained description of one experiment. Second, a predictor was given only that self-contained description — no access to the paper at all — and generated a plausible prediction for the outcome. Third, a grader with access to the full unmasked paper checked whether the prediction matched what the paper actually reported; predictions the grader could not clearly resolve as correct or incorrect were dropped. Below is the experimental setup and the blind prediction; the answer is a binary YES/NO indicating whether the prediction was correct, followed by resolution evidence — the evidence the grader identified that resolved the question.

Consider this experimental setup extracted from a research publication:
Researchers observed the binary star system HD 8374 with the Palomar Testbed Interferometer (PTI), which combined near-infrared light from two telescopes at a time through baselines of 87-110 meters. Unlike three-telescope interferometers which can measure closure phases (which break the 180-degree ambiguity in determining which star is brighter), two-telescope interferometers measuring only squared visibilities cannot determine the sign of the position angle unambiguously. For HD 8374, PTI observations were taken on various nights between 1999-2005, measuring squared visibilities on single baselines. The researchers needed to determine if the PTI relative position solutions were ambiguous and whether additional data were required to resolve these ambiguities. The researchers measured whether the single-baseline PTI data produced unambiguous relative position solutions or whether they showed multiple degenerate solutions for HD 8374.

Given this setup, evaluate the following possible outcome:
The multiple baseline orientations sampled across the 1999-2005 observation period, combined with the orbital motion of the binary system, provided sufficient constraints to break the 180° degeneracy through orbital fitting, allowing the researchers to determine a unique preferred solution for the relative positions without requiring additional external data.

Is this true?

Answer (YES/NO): NO